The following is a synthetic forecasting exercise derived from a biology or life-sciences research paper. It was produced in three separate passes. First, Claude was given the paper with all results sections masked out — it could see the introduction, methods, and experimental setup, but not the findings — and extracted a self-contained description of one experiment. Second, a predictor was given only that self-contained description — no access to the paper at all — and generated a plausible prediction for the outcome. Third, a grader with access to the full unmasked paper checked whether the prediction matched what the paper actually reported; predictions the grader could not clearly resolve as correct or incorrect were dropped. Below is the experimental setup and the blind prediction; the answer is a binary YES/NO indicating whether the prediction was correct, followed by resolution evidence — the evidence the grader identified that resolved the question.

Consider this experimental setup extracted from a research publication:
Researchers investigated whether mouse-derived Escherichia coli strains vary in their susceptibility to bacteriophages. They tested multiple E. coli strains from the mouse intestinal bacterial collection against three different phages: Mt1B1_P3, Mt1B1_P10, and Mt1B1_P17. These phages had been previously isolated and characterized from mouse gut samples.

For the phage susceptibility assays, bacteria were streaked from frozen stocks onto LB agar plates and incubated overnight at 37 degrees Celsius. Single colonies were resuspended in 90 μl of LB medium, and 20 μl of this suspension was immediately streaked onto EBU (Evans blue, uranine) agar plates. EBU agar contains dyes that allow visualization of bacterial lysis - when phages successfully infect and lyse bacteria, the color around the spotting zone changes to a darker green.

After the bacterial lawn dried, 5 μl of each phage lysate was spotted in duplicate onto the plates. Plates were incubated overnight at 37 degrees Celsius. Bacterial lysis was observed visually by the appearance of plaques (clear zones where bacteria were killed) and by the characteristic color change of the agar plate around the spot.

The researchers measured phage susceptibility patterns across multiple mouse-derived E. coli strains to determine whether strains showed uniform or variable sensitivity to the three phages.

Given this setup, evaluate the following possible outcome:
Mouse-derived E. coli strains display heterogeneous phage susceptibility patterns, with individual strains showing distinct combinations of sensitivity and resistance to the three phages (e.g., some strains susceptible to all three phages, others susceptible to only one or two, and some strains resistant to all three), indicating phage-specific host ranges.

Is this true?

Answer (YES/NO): YES